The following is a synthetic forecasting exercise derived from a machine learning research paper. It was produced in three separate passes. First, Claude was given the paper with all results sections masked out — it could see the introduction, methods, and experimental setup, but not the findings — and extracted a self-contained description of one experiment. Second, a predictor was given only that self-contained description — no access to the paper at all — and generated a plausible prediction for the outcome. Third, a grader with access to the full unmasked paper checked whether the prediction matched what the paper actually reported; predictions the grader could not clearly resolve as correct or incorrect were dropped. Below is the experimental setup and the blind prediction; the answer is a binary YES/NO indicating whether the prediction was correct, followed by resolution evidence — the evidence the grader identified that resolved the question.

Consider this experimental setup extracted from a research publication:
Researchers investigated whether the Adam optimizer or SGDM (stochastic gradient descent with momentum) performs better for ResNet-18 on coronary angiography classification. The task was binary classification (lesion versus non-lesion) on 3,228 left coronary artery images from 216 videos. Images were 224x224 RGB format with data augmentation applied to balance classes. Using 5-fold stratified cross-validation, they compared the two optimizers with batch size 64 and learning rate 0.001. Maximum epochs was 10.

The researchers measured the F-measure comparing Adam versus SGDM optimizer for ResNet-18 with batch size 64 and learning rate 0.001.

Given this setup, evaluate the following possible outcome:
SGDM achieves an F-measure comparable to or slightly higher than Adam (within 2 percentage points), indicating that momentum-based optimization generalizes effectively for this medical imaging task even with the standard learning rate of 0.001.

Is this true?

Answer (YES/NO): YES